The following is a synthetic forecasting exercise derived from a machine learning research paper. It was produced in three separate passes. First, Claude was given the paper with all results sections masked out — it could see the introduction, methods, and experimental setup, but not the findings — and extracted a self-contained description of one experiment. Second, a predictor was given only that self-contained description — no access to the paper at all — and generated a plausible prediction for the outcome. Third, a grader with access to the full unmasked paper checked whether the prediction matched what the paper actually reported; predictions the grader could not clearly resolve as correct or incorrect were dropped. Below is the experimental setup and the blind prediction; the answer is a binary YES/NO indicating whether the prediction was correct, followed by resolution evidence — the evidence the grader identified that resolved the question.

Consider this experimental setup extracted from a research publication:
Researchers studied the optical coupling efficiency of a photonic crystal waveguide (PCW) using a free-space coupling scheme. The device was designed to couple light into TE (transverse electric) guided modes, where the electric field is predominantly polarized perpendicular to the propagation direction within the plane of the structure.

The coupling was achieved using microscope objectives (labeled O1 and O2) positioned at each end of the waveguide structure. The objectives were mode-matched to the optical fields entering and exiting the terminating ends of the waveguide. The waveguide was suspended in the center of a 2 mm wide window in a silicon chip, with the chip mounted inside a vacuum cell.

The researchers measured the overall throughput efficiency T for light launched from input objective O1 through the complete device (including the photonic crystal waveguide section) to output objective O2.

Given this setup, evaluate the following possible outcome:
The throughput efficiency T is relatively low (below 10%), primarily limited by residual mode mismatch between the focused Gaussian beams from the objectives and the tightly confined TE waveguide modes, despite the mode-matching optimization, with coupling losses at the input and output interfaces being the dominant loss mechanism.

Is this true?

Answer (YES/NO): NO